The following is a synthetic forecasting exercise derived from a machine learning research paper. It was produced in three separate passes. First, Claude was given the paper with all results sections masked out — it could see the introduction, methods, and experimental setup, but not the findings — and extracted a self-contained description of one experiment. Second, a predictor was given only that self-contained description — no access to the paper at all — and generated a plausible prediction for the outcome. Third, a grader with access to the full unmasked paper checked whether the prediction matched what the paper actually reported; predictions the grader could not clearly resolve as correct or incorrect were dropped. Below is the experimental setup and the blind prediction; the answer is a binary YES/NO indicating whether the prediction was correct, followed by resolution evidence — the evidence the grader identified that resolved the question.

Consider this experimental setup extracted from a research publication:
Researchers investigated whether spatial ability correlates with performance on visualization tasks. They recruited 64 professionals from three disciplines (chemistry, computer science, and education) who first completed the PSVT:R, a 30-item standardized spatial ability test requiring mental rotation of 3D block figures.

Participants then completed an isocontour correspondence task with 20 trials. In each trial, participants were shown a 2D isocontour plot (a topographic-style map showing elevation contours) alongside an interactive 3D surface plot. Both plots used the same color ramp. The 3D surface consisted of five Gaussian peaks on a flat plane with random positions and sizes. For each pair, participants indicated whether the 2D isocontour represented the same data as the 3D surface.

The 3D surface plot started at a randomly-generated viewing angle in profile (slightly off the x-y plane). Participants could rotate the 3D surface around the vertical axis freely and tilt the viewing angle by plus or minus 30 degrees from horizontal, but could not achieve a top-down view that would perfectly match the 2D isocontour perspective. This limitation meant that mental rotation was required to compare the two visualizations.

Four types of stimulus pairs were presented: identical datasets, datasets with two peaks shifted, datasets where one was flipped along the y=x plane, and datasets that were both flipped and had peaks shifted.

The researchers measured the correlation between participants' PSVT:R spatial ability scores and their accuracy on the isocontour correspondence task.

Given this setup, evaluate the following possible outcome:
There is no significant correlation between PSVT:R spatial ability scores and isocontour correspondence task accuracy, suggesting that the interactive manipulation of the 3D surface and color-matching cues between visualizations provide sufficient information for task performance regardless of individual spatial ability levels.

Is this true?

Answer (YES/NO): NO